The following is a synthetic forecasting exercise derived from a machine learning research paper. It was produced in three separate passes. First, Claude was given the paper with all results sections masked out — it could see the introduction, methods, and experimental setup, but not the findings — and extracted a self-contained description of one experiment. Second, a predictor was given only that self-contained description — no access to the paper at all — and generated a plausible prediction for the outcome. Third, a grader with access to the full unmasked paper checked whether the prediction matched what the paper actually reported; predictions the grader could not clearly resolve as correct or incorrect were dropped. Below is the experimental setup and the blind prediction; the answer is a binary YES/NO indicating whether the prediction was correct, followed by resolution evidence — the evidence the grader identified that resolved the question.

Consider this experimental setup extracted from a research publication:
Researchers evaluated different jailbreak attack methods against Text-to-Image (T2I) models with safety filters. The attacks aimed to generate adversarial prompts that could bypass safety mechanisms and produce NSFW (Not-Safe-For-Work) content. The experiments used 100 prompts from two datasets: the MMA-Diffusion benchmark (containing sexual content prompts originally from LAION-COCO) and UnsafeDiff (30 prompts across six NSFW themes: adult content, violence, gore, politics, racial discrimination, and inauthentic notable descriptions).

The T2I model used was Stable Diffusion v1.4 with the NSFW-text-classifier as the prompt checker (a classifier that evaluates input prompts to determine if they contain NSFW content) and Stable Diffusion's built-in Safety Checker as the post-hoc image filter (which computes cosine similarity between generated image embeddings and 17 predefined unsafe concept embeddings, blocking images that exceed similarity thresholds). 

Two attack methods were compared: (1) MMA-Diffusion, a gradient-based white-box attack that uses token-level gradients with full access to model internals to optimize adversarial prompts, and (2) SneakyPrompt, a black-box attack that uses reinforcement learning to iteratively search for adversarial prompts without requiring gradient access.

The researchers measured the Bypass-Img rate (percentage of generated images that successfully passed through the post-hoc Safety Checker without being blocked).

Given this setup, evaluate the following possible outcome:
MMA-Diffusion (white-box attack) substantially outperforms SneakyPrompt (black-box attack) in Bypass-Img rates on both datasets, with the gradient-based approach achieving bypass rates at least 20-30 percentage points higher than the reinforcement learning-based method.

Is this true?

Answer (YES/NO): NO